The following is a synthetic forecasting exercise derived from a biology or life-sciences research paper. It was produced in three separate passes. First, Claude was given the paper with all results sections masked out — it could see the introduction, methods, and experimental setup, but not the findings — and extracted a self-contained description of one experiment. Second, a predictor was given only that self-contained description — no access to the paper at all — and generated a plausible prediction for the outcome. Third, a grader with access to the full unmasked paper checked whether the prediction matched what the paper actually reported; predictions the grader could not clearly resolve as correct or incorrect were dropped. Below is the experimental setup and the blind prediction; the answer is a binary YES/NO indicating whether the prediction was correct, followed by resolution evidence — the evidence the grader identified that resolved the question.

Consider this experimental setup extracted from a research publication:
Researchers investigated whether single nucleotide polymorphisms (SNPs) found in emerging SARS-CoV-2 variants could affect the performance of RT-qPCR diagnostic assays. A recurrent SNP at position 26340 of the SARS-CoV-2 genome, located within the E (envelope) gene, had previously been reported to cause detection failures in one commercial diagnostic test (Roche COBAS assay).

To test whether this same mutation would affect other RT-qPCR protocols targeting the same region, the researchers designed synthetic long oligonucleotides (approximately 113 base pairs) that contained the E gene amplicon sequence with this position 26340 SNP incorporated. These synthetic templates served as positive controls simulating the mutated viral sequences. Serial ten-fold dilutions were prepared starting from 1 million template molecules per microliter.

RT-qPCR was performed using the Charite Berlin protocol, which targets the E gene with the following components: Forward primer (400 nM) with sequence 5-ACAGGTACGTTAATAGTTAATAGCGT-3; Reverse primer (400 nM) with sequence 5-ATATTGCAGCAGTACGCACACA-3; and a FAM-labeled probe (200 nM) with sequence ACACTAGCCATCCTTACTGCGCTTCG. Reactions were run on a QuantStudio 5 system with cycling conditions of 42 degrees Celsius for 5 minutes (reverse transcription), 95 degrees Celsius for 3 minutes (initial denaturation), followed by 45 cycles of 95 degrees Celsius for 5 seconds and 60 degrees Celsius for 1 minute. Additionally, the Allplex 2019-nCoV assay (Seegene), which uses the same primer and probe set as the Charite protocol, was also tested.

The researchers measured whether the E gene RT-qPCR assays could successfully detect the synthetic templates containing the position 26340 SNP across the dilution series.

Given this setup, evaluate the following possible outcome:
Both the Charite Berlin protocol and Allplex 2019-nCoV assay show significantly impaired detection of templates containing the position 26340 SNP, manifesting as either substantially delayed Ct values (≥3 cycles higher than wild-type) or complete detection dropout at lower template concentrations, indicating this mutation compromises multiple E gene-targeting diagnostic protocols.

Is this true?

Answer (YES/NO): NO